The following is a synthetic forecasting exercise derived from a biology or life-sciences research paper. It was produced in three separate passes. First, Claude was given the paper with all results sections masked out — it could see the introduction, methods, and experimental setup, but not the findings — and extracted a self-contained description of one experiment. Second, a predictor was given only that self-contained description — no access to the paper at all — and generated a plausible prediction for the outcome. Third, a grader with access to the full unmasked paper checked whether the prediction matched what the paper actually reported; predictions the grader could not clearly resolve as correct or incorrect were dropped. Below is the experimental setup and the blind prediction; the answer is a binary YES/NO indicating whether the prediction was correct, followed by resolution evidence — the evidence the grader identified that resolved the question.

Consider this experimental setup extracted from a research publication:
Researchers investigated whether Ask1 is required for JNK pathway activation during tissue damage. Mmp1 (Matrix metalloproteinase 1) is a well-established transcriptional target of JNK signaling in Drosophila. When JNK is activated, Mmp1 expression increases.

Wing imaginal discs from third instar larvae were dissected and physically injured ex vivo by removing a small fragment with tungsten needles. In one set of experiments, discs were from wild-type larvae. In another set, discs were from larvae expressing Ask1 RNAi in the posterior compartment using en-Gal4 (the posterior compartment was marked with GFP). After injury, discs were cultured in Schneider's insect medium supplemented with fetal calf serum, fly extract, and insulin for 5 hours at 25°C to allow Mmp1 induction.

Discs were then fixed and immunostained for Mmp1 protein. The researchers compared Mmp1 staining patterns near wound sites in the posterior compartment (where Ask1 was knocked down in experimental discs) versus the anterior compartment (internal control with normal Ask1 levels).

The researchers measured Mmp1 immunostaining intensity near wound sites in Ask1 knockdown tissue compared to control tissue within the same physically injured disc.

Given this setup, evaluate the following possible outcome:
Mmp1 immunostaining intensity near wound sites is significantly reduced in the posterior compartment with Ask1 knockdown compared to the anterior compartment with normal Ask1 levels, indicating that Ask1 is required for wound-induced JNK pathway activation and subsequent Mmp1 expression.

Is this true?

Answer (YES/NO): YES